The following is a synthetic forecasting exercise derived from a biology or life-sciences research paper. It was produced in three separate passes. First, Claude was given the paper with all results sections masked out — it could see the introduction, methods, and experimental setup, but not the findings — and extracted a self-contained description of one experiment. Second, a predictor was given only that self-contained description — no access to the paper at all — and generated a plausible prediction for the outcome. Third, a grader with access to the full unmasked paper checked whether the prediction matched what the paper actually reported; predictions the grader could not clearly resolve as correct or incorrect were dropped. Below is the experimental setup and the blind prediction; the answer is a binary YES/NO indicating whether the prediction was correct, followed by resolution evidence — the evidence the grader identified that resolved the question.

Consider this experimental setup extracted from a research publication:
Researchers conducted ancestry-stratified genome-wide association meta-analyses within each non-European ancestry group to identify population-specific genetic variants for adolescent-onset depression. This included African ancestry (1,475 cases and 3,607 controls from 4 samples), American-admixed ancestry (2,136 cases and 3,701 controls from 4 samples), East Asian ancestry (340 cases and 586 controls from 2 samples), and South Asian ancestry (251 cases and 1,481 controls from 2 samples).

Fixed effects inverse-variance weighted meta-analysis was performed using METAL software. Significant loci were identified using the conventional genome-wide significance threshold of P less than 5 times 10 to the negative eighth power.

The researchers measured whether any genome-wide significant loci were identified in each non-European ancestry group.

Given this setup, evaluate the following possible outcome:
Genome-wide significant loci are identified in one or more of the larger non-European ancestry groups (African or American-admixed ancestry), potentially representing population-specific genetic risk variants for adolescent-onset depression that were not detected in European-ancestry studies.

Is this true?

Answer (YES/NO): YES